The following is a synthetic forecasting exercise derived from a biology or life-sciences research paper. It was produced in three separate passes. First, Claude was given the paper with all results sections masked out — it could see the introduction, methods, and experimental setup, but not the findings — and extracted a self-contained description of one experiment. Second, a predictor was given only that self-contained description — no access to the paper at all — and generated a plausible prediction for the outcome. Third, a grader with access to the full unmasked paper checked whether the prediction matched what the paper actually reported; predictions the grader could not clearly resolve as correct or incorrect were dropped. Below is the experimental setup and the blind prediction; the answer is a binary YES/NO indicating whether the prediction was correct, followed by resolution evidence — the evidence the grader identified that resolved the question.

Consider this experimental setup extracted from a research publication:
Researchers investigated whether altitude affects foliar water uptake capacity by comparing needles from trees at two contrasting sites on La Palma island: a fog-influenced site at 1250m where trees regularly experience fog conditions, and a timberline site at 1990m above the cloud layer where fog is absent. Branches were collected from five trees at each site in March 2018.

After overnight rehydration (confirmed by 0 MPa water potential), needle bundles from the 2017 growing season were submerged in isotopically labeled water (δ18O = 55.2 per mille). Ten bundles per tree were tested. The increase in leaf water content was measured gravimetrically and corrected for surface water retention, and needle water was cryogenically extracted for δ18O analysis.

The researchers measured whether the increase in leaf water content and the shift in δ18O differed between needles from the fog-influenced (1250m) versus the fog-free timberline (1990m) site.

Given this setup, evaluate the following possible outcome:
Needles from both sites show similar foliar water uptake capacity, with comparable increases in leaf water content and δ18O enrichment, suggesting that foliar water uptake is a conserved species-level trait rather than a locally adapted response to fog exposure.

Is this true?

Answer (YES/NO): YES